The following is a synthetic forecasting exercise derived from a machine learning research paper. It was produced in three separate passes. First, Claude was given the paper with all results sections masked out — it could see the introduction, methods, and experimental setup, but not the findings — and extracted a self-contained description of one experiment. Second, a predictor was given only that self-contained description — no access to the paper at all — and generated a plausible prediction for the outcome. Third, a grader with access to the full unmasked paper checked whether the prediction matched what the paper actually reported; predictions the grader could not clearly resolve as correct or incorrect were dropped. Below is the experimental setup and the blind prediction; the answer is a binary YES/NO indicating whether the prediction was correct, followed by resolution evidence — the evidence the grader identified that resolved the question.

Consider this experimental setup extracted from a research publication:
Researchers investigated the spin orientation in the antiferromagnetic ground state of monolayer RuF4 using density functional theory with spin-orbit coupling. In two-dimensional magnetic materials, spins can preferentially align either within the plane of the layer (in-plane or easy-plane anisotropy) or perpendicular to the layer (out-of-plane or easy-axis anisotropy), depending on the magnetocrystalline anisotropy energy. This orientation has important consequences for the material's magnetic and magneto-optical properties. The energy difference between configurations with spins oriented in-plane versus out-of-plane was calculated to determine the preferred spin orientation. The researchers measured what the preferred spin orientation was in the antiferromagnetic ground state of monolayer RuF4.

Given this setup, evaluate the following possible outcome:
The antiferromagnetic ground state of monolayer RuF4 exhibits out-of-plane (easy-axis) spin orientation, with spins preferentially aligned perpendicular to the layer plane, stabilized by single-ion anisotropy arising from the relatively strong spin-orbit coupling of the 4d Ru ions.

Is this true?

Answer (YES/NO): NO